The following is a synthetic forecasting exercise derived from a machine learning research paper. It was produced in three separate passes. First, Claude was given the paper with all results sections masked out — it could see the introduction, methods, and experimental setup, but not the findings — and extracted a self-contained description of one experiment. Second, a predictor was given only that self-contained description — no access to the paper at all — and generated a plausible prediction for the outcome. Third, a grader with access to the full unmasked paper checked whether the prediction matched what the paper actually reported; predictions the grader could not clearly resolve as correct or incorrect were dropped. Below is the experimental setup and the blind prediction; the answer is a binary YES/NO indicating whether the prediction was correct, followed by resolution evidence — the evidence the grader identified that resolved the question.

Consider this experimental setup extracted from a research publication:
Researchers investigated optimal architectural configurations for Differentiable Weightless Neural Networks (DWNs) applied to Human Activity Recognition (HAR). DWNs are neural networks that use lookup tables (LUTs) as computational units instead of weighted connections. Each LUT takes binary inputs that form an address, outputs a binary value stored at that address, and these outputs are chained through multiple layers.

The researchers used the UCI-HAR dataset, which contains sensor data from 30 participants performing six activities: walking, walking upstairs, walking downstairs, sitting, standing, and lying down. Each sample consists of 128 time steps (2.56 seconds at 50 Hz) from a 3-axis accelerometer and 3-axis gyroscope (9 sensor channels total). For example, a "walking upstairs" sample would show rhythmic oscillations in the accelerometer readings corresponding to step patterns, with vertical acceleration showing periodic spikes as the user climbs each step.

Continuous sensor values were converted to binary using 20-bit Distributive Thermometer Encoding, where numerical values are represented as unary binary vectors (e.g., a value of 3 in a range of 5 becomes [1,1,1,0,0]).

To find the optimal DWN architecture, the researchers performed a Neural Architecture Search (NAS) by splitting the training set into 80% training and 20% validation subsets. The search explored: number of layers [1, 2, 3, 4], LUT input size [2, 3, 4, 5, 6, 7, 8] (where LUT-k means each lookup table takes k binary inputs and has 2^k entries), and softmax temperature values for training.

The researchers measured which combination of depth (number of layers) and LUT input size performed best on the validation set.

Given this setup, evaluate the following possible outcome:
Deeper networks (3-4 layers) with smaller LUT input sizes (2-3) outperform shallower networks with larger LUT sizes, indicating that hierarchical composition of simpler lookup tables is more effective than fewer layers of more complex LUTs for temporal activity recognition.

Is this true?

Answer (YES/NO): NO